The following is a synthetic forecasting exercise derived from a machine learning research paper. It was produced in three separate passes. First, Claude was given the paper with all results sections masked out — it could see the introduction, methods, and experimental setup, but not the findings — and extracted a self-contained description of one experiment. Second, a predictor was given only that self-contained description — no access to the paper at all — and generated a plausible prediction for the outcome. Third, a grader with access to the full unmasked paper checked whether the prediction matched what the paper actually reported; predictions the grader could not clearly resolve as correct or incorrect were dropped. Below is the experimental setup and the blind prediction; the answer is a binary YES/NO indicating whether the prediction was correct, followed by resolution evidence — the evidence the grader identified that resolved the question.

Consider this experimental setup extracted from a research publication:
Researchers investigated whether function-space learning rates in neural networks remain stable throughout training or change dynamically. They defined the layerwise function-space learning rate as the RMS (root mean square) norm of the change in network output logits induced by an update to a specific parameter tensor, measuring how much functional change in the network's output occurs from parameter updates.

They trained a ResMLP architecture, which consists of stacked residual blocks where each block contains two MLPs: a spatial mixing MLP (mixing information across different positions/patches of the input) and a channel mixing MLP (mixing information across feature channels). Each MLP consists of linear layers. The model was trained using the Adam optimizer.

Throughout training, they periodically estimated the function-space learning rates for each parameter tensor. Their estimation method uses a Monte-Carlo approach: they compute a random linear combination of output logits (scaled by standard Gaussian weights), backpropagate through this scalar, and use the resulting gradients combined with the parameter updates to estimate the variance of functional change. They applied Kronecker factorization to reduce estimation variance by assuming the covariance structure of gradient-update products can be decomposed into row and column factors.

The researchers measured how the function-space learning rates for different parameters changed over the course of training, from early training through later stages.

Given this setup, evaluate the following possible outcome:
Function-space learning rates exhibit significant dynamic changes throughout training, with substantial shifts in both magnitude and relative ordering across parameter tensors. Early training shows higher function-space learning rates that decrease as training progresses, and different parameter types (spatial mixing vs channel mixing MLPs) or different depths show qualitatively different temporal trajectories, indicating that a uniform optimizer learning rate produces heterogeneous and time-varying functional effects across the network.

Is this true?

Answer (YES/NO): YES